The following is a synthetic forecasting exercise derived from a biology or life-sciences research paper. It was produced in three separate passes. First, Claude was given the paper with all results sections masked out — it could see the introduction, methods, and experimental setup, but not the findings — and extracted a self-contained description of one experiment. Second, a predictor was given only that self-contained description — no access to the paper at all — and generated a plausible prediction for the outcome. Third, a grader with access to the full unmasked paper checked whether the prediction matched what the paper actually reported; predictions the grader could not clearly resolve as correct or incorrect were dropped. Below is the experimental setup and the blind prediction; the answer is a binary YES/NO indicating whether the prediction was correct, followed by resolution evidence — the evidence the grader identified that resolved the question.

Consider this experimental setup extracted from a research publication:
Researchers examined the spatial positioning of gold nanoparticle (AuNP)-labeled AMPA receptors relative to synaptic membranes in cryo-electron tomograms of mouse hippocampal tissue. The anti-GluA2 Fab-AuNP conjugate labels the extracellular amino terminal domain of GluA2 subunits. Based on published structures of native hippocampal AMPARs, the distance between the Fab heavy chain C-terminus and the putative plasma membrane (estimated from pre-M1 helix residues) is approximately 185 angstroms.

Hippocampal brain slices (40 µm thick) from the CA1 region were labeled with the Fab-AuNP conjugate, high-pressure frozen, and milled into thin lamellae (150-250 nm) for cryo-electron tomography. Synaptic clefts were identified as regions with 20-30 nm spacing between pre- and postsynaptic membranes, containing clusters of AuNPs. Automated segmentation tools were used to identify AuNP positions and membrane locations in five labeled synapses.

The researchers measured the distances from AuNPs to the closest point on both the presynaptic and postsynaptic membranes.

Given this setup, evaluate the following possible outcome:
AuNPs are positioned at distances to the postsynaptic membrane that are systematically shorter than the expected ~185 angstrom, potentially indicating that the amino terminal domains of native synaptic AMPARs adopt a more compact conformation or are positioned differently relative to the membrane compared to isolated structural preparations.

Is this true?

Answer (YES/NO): NO